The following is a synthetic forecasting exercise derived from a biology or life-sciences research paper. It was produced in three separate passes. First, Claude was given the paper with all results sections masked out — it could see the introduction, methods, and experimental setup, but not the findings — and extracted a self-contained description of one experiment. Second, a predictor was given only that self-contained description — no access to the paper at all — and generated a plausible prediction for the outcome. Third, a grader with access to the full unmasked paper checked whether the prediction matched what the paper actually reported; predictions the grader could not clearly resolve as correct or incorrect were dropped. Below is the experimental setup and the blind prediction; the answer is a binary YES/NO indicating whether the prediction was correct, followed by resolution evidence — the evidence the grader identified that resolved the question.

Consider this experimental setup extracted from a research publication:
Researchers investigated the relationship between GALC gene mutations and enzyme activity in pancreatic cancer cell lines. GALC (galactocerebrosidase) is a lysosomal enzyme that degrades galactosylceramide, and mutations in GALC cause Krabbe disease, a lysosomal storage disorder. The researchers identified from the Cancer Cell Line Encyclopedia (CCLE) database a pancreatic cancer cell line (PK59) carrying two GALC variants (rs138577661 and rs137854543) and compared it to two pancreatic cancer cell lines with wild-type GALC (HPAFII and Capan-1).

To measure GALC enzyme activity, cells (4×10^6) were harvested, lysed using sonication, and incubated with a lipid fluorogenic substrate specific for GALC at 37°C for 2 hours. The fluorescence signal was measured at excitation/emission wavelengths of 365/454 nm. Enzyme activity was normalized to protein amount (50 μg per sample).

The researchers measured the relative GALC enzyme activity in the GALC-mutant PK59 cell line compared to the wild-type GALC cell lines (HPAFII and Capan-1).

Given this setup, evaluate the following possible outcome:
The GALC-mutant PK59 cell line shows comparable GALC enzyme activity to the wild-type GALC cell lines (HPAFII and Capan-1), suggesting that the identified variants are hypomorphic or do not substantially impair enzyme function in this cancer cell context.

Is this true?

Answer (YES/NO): NO